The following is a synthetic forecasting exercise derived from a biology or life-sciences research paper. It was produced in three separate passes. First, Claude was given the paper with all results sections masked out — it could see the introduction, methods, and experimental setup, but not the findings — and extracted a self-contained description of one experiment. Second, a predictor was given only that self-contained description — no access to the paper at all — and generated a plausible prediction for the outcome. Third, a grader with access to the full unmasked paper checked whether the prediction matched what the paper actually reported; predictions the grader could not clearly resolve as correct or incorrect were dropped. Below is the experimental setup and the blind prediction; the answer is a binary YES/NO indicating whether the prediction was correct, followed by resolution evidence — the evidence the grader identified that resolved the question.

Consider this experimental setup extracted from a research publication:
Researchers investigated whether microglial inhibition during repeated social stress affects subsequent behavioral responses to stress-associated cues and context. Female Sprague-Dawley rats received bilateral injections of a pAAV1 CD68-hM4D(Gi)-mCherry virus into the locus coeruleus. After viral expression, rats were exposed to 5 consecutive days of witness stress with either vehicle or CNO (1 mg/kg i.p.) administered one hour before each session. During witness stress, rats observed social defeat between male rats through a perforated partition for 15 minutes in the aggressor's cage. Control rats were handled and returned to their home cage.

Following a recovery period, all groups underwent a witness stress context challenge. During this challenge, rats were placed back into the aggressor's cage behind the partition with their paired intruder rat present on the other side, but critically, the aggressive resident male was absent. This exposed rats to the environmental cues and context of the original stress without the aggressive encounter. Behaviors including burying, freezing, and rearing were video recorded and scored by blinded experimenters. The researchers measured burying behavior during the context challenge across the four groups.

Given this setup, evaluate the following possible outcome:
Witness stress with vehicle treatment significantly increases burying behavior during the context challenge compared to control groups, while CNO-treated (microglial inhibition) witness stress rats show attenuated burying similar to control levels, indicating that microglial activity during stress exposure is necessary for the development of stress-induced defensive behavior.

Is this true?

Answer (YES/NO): YES